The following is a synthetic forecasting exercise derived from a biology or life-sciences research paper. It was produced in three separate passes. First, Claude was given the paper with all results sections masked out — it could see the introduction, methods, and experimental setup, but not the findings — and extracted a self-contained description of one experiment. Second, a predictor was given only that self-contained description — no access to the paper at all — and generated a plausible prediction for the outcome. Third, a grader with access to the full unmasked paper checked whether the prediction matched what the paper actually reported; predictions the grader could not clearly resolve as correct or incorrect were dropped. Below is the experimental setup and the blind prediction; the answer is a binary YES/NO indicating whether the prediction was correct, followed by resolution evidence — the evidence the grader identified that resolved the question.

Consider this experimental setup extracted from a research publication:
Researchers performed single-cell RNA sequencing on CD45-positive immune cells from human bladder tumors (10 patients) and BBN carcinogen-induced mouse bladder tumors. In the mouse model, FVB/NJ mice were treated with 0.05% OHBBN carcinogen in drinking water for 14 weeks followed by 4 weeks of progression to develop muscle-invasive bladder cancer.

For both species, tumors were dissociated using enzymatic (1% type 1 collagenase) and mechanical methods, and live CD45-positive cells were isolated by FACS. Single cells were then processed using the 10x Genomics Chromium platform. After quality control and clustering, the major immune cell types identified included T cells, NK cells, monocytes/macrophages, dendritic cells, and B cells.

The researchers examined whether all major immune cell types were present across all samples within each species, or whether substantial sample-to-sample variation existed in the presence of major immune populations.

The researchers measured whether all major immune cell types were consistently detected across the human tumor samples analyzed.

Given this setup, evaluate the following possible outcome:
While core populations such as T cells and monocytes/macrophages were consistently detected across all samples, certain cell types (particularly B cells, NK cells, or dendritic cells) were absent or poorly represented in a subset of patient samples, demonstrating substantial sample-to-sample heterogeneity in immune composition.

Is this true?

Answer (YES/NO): NO